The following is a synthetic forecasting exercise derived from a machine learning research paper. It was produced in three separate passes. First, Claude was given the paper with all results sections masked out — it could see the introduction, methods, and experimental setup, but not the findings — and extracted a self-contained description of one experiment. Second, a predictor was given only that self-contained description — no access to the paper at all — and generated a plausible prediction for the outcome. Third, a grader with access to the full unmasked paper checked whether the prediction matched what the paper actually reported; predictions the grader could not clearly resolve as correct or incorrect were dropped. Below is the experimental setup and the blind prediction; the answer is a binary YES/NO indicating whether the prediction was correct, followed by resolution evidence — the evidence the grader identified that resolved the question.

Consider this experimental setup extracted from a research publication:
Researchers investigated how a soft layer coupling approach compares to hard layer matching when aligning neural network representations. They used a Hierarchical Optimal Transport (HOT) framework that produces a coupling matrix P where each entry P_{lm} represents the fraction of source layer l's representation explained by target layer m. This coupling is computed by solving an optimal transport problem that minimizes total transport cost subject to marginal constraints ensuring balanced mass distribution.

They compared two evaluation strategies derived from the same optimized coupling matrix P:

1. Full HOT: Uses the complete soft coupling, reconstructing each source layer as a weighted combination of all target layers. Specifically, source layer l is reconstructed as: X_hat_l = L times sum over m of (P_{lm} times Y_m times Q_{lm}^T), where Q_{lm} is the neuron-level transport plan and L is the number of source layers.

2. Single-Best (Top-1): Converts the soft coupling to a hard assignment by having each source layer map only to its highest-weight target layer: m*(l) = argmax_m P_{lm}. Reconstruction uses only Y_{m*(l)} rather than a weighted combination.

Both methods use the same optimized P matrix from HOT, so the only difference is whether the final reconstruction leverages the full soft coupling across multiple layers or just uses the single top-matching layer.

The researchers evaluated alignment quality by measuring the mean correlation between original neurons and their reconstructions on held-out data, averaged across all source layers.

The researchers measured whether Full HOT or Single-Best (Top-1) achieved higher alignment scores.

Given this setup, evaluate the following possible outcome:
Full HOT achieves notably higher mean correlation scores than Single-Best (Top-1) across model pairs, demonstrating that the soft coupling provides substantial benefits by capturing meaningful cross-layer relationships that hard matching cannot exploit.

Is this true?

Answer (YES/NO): NO